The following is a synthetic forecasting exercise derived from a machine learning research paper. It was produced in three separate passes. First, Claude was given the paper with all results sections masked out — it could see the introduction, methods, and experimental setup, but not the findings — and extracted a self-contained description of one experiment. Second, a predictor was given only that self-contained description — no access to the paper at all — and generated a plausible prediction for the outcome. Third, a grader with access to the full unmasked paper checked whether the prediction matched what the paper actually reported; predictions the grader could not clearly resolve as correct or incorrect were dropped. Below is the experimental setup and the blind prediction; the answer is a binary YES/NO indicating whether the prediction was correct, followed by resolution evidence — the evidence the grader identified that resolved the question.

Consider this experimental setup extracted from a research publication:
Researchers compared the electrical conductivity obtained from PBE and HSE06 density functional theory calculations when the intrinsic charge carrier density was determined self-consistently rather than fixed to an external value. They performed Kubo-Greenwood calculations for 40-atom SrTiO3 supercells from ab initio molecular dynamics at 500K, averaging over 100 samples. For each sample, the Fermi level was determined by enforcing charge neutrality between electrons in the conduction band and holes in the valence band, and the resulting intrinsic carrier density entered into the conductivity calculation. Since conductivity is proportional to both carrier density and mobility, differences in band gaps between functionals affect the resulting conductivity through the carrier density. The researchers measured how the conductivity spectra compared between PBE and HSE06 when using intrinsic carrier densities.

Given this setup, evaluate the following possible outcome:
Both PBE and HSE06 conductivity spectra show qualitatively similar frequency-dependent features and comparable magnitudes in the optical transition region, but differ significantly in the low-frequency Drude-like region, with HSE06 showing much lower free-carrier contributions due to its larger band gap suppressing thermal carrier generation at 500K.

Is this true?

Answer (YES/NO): NO